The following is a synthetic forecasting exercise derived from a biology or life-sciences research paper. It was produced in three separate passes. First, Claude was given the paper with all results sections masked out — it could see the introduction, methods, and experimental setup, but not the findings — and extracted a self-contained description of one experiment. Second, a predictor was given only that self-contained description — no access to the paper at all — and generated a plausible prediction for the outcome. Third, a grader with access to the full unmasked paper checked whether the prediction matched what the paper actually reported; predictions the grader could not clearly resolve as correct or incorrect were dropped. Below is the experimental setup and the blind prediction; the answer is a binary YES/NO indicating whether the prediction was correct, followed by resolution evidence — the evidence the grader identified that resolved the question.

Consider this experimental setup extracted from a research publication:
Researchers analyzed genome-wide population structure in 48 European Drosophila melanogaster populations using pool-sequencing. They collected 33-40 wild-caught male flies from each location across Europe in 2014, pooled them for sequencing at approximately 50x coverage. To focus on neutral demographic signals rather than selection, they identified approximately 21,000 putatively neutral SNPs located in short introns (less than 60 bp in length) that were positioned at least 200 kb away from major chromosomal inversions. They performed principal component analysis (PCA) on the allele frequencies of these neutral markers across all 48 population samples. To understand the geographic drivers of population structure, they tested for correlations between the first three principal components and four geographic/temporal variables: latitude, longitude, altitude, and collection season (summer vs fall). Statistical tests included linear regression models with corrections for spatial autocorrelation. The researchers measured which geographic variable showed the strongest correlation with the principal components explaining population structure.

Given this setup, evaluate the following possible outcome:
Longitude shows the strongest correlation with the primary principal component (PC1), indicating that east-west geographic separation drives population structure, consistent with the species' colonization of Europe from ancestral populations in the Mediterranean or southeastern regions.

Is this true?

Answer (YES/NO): YES